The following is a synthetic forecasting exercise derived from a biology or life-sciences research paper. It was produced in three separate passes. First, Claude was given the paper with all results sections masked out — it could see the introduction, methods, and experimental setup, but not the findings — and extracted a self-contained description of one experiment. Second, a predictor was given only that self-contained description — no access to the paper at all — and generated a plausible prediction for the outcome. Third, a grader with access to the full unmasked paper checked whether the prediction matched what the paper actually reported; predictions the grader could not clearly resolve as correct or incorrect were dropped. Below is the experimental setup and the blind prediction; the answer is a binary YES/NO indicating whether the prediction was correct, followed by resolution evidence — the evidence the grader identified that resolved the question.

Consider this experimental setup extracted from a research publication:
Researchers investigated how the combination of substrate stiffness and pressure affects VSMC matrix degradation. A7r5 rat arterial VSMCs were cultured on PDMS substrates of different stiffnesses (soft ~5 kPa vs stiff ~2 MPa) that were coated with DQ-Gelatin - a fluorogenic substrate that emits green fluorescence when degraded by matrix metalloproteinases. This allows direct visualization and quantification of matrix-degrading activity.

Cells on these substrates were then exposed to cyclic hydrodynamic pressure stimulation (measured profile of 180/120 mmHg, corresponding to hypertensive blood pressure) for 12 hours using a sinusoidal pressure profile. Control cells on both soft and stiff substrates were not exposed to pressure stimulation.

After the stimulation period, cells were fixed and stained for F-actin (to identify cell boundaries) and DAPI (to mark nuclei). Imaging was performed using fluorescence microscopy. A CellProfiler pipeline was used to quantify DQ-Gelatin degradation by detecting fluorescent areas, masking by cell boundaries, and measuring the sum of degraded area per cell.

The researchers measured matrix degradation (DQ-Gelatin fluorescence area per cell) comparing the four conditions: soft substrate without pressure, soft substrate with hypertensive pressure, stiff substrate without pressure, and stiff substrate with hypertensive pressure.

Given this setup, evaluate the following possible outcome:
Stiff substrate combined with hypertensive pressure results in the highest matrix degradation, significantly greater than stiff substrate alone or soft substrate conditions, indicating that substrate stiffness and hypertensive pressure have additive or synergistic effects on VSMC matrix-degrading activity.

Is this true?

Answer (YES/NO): NO